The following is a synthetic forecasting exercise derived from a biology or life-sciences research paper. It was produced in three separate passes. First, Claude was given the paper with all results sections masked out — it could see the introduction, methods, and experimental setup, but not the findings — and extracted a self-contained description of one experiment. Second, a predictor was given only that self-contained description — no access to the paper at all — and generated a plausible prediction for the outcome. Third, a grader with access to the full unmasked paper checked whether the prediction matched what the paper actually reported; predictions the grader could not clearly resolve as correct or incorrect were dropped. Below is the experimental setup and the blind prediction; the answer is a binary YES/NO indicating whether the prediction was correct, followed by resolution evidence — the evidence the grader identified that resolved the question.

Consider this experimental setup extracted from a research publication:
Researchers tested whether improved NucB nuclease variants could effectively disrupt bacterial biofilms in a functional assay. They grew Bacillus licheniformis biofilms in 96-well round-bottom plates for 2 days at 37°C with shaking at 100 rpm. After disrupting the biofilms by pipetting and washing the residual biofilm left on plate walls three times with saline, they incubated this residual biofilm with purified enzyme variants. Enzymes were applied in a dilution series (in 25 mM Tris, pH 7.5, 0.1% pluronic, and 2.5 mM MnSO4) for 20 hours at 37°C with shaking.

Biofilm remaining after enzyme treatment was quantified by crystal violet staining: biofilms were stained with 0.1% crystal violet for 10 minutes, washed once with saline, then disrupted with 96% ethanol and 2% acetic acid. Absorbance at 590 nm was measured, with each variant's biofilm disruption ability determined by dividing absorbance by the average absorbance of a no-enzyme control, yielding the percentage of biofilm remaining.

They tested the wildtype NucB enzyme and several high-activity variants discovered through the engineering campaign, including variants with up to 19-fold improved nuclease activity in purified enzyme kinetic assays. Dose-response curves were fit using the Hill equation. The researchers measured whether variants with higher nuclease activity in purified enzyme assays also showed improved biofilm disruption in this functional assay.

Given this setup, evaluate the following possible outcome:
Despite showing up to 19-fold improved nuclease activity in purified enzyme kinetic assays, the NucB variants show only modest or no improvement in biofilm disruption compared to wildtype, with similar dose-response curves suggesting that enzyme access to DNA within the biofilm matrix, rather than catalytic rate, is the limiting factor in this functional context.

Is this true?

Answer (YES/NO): NO